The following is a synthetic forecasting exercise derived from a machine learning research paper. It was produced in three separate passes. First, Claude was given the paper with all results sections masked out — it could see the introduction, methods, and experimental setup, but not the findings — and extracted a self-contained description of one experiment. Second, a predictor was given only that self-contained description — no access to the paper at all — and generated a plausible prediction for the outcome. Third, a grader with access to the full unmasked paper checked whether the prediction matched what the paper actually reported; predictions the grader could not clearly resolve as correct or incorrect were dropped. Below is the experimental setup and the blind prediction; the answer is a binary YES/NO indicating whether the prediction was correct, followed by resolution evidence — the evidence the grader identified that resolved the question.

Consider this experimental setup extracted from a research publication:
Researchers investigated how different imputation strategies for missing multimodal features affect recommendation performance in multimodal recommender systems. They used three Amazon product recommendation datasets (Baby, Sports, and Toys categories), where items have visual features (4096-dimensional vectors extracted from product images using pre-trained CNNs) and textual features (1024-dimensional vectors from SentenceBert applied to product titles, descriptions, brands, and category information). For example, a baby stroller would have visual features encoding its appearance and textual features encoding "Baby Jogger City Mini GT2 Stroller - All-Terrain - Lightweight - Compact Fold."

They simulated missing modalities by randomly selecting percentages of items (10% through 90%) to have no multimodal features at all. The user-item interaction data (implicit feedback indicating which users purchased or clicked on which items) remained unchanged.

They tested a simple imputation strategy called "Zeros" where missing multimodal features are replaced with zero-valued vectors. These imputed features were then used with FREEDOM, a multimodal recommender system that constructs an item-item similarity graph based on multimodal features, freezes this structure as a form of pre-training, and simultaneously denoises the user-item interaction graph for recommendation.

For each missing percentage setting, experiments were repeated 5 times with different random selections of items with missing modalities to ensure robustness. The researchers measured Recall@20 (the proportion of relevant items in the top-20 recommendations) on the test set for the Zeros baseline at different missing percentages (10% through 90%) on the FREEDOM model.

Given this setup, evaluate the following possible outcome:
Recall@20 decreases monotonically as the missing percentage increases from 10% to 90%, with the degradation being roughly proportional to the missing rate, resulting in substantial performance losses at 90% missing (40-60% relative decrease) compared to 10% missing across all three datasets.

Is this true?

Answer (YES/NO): NO